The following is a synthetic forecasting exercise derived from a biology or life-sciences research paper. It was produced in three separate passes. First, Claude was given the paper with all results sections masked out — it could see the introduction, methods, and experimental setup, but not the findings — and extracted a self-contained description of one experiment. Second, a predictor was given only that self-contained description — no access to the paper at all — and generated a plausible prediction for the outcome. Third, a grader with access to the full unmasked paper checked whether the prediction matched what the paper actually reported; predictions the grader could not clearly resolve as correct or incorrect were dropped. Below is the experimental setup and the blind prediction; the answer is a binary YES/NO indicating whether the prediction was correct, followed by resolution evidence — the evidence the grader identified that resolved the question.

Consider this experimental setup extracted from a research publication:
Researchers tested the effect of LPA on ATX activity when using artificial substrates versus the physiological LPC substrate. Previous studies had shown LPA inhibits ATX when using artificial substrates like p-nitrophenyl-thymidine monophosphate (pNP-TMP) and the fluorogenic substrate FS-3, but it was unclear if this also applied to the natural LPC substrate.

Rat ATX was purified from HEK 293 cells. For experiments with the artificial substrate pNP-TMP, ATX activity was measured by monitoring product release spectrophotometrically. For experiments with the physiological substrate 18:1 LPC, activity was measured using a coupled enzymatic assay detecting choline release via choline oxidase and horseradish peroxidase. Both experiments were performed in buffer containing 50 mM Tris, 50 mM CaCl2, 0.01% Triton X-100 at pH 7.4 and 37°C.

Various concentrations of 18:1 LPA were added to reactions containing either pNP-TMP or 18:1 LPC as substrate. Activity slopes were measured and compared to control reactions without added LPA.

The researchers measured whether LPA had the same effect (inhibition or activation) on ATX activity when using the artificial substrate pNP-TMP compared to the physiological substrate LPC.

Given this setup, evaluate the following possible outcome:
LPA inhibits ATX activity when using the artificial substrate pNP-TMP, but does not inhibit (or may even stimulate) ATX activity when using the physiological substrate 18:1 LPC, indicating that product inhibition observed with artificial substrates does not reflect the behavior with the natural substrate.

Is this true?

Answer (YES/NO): YES